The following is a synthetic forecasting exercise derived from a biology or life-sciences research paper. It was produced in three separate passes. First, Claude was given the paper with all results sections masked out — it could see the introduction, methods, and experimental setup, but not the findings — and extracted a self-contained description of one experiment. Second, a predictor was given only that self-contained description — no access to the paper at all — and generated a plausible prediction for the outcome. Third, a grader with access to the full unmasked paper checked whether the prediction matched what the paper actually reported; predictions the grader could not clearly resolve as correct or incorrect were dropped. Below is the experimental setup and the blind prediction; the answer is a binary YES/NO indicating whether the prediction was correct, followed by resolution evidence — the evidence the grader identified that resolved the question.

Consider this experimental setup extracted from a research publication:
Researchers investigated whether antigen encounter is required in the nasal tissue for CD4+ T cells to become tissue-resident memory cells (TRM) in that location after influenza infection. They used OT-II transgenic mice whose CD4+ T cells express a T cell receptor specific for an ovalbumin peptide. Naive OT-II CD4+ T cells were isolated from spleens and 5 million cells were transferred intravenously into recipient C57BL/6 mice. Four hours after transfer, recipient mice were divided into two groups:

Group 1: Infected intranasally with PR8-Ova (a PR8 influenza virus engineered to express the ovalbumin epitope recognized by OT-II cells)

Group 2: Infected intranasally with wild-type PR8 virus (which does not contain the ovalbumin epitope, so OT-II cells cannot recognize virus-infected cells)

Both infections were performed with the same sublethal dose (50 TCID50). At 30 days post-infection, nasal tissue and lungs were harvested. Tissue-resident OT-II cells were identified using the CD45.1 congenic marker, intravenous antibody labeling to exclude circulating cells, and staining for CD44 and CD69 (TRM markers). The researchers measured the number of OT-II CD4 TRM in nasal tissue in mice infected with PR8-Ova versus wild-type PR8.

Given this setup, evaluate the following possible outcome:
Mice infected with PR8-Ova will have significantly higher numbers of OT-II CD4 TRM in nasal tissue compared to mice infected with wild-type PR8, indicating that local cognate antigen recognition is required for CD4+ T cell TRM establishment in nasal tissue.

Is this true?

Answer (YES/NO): YES